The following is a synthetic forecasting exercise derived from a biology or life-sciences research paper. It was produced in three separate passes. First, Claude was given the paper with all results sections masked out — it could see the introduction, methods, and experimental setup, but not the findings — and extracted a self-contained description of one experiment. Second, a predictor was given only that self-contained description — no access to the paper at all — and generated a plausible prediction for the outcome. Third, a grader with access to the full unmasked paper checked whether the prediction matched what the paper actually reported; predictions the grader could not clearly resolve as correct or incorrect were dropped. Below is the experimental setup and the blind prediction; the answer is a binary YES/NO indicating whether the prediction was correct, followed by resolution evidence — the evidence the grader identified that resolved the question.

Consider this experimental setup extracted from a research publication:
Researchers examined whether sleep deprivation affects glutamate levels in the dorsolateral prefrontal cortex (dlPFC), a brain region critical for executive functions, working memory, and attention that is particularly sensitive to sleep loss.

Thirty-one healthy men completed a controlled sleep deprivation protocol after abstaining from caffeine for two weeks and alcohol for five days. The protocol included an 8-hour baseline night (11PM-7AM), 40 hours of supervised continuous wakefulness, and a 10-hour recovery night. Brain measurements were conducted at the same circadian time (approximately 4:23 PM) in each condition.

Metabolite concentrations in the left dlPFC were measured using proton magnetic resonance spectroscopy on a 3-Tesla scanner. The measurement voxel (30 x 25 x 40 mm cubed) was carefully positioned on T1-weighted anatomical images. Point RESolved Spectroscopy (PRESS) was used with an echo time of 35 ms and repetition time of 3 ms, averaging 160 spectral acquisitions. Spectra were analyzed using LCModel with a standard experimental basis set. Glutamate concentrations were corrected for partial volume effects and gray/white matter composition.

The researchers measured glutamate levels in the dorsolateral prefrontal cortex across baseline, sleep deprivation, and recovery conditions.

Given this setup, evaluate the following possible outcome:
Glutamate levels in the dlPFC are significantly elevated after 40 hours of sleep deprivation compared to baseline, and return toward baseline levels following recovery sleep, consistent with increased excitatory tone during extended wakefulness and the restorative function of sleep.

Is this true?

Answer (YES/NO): NO